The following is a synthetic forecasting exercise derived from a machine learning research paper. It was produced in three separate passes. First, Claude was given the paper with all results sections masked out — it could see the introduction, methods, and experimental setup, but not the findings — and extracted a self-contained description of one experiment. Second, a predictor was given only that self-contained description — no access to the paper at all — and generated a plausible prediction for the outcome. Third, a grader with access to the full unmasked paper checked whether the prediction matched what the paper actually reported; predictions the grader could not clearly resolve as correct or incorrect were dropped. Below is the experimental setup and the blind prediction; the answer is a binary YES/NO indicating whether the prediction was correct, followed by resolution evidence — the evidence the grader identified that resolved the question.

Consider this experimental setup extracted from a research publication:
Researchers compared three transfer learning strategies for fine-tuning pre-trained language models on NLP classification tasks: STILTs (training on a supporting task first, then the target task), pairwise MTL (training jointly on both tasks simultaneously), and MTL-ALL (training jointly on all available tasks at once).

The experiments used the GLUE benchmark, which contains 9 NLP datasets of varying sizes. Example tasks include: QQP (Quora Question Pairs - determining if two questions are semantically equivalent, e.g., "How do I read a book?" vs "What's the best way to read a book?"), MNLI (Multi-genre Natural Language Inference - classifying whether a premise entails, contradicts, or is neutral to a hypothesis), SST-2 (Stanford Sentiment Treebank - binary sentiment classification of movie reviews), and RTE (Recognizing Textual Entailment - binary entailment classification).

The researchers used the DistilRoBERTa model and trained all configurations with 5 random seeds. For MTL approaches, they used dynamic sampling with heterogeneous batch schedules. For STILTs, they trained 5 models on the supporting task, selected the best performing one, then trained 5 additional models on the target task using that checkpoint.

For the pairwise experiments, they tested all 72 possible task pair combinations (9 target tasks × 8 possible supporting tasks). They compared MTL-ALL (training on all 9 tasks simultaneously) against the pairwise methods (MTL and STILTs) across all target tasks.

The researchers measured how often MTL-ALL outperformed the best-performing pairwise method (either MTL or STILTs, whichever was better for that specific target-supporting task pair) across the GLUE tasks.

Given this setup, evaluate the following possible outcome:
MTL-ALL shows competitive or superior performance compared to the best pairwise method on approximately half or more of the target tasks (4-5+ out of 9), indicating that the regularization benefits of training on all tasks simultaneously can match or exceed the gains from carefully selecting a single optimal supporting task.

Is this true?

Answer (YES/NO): NO